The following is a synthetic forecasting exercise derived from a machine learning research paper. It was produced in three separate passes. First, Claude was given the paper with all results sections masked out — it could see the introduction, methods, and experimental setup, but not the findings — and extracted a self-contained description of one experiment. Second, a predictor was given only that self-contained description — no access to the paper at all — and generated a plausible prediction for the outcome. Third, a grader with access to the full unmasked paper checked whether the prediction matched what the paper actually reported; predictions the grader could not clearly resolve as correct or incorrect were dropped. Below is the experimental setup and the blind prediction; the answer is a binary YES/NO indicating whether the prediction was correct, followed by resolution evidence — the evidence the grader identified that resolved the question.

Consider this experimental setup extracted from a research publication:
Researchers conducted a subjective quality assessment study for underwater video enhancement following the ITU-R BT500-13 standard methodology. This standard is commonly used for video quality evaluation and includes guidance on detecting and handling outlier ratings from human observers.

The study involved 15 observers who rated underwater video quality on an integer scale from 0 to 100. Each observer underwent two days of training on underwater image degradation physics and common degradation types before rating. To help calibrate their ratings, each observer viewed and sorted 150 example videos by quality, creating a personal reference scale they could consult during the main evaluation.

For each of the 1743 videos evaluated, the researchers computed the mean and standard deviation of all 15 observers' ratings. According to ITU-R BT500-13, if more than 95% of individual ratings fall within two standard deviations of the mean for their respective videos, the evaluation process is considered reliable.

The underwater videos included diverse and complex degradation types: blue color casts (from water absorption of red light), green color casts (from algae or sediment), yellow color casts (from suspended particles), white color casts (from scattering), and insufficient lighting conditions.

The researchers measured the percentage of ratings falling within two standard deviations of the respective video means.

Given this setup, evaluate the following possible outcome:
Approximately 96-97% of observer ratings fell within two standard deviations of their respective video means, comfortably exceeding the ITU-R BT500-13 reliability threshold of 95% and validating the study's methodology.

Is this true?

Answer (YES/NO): YES